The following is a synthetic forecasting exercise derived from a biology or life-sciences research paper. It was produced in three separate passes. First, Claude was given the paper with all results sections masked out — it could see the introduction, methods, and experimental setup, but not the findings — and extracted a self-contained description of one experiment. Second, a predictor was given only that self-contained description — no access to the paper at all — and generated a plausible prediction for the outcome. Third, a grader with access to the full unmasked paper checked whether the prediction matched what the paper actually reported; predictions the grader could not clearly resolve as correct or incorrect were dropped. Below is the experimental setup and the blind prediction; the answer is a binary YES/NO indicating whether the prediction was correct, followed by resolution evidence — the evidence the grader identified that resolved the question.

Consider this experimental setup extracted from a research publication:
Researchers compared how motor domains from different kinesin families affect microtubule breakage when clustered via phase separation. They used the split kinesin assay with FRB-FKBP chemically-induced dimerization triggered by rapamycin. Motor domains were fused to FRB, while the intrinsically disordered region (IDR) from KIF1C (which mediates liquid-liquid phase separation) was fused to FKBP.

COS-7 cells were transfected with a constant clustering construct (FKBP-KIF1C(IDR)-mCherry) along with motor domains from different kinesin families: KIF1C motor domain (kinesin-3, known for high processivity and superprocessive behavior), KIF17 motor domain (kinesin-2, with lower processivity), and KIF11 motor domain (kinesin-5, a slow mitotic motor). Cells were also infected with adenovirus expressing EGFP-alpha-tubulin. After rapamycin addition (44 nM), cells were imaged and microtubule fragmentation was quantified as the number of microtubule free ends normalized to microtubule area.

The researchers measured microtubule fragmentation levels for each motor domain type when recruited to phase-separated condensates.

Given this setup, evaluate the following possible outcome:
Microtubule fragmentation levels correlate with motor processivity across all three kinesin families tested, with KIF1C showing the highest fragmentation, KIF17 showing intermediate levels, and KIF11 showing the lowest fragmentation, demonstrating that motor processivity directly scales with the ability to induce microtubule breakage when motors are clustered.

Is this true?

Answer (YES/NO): YES